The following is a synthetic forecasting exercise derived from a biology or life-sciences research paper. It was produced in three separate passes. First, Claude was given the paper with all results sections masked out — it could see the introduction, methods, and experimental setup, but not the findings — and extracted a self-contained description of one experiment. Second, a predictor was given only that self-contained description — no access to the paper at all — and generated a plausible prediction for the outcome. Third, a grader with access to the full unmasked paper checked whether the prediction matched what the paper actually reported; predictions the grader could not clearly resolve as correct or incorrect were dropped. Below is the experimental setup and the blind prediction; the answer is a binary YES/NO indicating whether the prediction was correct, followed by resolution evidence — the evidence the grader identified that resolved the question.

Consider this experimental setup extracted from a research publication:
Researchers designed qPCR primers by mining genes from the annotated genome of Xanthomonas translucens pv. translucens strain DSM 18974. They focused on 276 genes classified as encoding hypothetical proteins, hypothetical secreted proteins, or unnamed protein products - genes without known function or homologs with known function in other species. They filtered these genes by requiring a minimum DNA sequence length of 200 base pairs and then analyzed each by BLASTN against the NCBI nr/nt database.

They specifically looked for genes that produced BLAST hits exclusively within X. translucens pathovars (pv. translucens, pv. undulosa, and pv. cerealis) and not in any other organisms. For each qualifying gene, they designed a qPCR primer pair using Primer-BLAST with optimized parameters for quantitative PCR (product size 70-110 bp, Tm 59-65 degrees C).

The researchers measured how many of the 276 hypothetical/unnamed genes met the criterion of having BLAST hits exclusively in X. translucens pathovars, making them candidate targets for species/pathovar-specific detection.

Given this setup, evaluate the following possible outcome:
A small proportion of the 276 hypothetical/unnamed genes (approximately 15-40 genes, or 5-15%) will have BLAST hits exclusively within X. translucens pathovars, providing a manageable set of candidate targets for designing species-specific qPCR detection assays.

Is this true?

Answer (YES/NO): YES